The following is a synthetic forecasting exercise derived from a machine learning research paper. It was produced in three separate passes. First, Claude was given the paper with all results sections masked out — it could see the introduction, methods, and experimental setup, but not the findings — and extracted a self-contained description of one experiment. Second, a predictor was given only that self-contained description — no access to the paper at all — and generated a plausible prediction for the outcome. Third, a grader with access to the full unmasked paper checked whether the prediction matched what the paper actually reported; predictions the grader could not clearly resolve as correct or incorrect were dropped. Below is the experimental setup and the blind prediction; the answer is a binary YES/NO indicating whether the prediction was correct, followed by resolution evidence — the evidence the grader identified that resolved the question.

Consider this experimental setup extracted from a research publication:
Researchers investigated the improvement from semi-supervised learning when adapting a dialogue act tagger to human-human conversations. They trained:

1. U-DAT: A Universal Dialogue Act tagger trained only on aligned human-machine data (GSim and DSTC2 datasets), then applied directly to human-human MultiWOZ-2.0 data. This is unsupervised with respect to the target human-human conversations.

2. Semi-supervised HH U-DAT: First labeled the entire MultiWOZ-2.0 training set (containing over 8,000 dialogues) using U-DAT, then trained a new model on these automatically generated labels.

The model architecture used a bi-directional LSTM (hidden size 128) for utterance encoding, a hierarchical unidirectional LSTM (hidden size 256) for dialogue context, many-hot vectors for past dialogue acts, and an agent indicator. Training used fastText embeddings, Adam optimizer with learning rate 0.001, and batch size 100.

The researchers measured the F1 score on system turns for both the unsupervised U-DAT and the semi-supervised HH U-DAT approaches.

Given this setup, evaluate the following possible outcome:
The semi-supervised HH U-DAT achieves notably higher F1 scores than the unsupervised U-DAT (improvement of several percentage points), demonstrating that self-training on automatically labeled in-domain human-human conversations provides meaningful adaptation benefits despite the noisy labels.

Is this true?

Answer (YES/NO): YES